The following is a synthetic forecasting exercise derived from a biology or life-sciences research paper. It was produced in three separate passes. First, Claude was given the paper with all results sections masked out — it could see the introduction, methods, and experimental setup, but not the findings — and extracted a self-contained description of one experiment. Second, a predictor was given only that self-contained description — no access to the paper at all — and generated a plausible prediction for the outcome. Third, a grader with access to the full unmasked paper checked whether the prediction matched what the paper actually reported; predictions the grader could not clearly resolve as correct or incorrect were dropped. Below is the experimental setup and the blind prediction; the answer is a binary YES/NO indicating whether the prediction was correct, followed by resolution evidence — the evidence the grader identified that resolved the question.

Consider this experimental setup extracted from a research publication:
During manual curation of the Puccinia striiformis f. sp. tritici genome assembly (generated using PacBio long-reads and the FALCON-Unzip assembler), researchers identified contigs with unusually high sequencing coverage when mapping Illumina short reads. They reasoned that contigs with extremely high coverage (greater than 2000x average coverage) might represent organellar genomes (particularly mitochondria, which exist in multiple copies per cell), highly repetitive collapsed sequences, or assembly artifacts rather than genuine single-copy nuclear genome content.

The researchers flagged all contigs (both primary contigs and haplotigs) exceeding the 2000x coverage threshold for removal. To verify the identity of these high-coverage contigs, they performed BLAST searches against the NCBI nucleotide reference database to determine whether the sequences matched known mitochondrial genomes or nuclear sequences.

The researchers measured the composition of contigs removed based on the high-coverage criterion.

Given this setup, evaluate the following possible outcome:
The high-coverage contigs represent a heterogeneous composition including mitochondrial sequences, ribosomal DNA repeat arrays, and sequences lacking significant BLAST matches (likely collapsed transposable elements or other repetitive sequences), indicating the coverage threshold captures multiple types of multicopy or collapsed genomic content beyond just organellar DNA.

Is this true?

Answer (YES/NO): NO